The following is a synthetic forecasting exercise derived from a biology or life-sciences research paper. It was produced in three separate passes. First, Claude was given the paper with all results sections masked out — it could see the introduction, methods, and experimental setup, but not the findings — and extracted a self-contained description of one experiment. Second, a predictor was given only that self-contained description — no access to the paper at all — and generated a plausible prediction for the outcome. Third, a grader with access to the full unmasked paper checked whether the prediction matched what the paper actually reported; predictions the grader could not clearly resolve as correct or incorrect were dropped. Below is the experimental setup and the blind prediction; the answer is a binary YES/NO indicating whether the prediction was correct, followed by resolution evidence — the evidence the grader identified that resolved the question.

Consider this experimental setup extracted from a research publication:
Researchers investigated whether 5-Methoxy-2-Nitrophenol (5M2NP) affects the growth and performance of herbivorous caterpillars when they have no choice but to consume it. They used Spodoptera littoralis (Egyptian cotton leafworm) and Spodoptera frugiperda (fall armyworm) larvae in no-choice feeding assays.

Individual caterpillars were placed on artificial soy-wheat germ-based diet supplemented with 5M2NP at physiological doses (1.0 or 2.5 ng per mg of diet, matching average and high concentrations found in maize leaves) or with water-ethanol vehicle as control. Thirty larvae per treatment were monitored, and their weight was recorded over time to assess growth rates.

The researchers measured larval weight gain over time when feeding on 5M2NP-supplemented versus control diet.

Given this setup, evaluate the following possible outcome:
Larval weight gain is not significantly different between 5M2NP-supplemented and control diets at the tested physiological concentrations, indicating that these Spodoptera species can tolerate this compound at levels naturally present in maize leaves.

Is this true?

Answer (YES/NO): NO